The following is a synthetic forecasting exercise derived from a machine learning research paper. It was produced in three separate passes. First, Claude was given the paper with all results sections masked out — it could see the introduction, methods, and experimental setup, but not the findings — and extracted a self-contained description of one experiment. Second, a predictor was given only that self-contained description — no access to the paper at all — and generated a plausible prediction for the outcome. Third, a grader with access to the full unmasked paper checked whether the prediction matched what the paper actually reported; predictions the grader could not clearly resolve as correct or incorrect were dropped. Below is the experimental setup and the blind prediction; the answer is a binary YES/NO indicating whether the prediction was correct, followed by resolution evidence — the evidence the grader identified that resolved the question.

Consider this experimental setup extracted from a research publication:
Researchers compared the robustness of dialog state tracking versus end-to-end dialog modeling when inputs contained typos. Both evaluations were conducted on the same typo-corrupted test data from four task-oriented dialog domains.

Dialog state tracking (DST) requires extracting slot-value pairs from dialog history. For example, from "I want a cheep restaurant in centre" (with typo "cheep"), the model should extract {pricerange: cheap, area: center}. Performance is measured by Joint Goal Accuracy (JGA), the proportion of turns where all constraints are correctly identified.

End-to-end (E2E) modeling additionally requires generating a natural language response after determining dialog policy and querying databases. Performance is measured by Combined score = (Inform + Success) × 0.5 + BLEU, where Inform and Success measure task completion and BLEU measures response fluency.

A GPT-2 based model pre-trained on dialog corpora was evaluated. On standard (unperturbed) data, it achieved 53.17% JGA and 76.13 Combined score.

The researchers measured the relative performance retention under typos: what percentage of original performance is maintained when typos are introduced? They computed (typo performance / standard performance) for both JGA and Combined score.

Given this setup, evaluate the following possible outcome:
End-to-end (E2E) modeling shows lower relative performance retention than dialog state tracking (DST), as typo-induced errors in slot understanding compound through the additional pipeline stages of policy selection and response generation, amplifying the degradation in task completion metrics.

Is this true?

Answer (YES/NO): NO